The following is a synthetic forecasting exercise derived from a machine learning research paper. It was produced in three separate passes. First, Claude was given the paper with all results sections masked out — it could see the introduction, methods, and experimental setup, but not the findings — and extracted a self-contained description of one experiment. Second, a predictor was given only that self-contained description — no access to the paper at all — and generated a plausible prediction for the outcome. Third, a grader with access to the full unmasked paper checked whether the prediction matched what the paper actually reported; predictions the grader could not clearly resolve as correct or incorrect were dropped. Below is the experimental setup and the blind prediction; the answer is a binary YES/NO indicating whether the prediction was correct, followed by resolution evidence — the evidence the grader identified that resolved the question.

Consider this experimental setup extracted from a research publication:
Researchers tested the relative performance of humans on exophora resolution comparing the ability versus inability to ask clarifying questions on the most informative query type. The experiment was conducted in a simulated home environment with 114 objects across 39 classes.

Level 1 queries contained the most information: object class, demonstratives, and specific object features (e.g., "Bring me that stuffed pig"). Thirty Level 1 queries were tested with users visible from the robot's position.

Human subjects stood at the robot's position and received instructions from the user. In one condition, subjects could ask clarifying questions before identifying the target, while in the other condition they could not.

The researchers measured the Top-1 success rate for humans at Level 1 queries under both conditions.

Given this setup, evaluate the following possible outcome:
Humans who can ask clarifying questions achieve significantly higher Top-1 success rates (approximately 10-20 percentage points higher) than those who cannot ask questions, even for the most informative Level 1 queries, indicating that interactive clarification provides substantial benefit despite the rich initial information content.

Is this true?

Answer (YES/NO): NO